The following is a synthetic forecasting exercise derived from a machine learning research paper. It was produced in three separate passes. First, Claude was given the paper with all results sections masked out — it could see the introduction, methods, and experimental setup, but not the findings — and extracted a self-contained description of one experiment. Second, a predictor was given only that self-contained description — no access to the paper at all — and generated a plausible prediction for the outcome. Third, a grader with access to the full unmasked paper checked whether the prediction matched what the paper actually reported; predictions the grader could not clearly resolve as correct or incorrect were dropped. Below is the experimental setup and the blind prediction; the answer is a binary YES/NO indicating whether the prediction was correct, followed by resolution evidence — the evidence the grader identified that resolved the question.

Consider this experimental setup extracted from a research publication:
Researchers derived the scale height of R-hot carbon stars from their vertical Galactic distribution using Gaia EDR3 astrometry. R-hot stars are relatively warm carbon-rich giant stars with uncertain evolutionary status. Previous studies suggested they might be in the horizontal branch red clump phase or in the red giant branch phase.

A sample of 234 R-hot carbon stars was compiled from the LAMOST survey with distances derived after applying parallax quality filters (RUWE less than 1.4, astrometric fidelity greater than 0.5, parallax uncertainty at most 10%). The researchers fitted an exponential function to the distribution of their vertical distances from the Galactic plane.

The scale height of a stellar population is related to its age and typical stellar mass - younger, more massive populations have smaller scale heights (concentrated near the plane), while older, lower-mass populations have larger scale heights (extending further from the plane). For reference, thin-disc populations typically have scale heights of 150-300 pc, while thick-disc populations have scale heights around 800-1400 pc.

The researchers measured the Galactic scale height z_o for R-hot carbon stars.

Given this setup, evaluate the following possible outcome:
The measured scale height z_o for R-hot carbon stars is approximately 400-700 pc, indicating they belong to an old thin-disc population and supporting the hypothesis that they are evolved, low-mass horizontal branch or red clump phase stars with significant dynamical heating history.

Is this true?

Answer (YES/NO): NO